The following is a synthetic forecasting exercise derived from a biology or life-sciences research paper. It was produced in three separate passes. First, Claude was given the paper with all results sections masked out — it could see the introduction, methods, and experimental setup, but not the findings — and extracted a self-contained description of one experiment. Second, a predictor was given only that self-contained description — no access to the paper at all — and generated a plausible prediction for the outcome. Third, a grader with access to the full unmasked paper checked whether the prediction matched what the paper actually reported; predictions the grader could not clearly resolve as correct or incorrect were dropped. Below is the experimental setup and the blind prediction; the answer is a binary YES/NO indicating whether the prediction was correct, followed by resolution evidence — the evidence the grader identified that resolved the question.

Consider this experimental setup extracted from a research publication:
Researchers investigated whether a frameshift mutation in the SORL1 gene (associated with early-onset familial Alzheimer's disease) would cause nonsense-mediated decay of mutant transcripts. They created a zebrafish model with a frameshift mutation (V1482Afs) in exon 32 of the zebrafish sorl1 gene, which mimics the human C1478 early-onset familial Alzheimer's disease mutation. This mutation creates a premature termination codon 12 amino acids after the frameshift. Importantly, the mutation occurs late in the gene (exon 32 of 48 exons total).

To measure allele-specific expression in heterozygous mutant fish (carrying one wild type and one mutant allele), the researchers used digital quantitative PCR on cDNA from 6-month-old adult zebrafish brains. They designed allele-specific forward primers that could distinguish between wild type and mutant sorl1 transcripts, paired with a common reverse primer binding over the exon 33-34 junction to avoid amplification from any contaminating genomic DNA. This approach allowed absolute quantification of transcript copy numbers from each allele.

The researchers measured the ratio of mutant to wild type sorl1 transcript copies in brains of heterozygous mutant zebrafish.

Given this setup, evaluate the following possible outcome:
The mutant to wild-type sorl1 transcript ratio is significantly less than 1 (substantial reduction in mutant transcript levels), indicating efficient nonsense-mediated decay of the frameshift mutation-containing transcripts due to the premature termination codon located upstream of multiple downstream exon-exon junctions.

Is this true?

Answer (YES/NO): YES